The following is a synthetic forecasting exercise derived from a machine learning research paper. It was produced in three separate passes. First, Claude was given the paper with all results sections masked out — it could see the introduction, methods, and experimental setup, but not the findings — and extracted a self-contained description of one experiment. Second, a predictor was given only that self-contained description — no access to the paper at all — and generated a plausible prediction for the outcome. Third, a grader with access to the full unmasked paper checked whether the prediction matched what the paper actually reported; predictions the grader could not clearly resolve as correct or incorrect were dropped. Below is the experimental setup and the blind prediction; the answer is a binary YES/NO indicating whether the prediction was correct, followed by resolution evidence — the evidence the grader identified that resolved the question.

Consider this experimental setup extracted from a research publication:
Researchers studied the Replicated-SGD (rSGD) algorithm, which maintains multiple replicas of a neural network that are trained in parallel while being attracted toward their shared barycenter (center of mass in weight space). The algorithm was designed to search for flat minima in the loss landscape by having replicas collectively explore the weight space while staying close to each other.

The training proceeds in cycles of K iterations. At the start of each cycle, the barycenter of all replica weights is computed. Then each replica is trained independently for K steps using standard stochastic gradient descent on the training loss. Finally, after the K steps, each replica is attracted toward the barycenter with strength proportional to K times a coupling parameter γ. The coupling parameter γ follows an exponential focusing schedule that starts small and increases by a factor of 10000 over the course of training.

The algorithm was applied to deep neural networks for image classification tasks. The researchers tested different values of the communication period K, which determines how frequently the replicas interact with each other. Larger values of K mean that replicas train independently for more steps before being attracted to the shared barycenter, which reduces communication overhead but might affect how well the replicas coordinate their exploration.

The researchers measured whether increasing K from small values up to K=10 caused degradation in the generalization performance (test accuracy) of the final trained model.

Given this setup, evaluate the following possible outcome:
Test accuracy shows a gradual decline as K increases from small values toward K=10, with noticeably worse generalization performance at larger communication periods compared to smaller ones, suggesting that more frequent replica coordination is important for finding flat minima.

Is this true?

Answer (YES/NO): NO